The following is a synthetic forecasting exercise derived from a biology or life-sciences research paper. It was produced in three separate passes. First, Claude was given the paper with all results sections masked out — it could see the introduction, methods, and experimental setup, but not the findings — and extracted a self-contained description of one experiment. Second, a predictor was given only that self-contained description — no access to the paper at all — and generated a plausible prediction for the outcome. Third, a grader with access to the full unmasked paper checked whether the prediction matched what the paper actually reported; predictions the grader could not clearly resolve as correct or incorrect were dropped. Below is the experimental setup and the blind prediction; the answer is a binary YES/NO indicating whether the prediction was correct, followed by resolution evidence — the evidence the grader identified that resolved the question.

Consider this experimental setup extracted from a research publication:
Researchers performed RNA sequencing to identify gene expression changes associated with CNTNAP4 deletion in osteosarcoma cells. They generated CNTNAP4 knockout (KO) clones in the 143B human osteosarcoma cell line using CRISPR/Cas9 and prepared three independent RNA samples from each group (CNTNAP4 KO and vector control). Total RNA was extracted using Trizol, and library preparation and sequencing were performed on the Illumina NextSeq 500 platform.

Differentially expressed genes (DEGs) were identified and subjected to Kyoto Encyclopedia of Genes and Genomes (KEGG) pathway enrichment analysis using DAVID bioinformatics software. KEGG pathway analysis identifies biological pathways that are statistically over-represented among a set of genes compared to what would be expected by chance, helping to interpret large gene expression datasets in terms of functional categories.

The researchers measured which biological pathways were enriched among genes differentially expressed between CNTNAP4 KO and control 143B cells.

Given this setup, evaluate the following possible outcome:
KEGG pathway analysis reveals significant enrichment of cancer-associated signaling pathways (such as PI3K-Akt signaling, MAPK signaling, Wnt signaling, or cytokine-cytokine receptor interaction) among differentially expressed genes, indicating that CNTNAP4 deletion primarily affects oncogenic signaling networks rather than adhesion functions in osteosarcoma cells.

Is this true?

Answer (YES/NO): YES